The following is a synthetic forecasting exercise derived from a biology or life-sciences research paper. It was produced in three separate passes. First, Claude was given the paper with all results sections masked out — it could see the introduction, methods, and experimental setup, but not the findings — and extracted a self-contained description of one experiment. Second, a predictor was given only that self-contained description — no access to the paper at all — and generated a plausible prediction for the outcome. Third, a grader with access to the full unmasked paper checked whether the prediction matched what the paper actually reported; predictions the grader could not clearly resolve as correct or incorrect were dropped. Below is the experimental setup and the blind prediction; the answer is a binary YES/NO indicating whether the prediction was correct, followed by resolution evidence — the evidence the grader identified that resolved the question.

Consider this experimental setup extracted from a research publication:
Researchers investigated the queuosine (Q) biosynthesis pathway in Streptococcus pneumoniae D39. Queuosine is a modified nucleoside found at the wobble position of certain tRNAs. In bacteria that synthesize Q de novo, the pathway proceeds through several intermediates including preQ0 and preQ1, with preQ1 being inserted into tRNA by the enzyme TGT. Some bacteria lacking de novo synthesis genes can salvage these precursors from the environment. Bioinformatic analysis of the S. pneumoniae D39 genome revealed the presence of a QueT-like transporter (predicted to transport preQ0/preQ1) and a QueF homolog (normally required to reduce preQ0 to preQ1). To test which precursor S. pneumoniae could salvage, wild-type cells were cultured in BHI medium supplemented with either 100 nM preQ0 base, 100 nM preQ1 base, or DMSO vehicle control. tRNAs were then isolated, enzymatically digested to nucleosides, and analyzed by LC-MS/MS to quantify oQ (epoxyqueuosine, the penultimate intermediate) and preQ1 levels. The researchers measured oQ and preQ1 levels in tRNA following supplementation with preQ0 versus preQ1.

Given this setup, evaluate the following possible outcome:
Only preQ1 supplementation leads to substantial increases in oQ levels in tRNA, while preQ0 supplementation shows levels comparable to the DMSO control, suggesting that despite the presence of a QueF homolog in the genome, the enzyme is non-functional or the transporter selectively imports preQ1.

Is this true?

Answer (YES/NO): YES